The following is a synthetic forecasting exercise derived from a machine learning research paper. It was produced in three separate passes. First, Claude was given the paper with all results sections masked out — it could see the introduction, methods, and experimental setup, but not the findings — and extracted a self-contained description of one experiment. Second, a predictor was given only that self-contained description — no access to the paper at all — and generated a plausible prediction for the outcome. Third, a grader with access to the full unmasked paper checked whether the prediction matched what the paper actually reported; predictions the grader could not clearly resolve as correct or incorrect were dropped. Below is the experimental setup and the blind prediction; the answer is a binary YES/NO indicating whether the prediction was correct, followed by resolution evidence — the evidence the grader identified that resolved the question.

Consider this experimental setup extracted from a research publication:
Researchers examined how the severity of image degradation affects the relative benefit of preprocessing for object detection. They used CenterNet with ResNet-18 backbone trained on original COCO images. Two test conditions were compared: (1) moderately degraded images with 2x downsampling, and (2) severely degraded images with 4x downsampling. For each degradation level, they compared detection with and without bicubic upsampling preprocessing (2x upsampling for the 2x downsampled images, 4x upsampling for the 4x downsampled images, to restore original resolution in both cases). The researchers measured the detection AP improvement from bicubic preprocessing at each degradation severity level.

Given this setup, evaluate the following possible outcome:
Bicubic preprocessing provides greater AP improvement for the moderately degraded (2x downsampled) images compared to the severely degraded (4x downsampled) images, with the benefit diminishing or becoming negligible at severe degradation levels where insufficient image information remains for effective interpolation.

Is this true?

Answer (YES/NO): NO